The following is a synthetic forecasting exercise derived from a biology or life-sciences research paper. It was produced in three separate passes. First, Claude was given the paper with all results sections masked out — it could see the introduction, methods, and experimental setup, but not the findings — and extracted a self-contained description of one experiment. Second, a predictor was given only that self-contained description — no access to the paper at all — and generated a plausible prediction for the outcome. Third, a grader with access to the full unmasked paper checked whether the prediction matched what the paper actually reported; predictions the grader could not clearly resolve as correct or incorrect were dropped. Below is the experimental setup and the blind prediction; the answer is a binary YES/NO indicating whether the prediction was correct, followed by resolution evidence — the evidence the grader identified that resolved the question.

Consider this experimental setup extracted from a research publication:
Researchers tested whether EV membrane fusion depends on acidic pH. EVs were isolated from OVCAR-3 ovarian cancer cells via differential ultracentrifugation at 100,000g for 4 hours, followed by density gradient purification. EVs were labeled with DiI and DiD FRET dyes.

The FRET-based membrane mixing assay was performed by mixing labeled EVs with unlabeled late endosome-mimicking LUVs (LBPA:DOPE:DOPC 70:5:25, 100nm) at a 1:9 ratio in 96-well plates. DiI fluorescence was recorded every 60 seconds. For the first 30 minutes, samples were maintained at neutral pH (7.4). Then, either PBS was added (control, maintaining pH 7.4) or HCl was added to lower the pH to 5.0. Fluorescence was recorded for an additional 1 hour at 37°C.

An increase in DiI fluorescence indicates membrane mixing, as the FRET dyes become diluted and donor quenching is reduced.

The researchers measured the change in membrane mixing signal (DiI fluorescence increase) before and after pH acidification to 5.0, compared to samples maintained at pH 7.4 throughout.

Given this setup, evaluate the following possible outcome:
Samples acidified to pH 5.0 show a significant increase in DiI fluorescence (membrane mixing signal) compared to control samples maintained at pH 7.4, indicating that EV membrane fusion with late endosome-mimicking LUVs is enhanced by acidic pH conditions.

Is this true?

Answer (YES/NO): YES